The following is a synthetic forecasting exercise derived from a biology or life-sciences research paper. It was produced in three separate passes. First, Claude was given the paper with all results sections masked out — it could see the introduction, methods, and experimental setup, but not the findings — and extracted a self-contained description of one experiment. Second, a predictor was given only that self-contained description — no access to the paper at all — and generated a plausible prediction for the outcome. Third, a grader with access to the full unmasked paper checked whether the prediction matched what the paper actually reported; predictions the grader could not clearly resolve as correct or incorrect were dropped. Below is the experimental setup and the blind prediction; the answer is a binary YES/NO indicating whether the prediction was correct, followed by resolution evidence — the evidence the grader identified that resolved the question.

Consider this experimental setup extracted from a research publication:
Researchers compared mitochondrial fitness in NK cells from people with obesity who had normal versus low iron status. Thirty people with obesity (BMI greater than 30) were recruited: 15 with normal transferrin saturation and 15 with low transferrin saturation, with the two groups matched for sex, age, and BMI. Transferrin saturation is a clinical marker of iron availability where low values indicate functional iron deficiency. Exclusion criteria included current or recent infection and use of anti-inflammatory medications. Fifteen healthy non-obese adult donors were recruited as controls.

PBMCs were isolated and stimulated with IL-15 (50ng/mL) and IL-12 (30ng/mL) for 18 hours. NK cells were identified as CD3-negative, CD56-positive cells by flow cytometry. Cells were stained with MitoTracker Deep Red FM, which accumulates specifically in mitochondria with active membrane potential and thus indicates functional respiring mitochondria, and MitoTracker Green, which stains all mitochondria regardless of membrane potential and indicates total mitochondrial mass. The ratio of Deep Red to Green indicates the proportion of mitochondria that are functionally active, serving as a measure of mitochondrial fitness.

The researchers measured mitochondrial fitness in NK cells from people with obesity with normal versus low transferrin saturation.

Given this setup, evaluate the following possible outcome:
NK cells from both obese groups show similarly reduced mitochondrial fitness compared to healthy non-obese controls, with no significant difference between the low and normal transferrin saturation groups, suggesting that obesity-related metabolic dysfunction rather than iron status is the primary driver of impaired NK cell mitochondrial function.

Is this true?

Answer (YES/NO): NO